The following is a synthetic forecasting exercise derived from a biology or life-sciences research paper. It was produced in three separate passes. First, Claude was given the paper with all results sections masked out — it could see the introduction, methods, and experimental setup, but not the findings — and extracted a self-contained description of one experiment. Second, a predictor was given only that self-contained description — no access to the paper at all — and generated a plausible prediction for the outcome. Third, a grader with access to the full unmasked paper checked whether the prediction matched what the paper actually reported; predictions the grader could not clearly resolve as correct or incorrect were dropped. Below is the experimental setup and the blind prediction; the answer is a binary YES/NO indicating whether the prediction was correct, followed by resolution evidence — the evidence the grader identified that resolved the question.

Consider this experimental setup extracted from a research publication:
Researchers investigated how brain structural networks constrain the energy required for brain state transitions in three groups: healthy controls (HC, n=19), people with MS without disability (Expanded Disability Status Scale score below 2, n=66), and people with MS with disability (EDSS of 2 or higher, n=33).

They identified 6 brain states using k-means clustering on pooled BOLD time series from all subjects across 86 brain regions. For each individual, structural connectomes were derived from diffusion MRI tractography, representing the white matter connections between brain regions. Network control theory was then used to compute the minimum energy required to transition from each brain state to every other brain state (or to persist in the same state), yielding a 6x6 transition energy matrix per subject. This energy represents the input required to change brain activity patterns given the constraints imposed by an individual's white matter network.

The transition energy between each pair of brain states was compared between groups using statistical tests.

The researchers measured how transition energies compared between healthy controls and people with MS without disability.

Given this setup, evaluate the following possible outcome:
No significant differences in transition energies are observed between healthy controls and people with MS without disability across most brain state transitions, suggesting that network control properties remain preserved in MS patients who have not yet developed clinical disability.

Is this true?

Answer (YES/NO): NO